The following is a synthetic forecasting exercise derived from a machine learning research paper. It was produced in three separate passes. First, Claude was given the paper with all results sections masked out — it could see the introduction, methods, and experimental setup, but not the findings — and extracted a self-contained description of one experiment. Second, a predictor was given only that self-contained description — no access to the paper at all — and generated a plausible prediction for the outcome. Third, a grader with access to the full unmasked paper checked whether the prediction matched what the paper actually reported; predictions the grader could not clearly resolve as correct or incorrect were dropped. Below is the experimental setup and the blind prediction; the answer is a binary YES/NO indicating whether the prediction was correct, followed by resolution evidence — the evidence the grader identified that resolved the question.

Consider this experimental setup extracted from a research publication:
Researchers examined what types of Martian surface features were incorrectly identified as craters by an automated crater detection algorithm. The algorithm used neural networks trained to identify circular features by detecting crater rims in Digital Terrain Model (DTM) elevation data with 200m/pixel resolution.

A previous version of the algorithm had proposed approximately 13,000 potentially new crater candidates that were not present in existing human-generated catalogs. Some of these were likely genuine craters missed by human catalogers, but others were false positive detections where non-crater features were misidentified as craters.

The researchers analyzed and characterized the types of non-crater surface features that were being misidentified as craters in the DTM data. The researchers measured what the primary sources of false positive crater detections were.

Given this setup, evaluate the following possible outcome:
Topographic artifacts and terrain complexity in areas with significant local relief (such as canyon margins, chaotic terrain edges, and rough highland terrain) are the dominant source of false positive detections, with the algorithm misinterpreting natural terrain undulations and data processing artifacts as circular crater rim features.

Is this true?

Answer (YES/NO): NO